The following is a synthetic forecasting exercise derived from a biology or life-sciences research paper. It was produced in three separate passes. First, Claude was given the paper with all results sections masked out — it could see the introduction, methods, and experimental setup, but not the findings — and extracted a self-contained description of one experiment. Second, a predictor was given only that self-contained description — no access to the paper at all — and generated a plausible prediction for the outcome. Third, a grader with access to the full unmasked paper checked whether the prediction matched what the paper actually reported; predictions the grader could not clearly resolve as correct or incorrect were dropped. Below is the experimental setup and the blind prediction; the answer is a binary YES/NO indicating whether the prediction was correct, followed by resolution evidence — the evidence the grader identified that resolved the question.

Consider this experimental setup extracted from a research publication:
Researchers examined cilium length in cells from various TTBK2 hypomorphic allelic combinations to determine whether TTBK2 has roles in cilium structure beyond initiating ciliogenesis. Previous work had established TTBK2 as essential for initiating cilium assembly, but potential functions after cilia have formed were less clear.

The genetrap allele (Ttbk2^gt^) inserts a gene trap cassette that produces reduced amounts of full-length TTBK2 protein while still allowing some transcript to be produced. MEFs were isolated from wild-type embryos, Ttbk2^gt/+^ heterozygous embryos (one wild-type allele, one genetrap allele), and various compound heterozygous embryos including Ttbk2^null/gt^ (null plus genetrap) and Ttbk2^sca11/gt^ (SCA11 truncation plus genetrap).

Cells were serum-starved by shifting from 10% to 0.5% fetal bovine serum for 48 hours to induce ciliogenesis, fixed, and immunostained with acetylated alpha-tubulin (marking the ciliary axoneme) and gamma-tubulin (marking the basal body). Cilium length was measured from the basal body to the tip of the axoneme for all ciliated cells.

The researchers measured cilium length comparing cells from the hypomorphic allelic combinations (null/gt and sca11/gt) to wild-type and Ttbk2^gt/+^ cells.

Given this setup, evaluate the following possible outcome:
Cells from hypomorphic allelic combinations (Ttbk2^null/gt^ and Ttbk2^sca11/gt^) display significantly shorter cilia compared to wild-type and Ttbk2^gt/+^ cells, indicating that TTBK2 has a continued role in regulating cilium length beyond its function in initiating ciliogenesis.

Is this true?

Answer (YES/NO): YES